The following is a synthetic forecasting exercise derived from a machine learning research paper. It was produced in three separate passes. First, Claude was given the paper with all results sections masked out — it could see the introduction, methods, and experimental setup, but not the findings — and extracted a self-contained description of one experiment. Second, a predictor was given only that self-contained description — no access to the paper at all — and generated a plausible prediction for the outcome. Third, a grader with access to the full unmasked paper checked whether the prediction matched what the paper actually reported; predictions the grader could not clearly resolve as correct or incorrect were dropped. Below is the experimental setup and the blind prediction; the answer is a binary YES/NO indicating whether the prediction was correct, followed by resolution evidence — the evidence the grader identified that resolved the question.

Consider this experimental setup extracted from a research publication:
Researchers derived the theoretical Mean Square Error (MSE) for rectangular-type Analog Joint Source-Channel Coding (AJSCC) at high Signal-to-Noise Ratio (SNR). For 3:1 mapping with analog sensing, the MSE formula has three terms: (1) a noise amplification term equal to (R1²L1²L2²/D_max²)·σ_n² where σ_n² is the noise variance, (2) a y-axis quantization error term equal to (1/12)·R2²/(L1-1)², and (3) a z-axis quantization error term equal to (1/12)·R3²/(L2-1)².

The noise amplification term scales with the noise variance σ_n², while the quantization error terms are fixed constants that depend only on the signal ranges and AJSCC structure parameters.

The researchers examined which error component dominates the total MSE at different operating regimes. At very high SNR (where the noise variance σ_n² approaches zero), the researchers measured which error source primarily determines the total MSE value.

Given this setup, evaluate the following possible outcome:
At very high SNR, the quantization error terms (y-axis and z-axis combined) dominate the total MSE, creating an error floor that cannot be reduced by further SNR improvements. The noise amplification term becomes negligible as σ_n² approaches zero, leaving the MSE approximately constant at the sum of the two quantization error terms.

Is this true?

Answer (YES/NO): YES